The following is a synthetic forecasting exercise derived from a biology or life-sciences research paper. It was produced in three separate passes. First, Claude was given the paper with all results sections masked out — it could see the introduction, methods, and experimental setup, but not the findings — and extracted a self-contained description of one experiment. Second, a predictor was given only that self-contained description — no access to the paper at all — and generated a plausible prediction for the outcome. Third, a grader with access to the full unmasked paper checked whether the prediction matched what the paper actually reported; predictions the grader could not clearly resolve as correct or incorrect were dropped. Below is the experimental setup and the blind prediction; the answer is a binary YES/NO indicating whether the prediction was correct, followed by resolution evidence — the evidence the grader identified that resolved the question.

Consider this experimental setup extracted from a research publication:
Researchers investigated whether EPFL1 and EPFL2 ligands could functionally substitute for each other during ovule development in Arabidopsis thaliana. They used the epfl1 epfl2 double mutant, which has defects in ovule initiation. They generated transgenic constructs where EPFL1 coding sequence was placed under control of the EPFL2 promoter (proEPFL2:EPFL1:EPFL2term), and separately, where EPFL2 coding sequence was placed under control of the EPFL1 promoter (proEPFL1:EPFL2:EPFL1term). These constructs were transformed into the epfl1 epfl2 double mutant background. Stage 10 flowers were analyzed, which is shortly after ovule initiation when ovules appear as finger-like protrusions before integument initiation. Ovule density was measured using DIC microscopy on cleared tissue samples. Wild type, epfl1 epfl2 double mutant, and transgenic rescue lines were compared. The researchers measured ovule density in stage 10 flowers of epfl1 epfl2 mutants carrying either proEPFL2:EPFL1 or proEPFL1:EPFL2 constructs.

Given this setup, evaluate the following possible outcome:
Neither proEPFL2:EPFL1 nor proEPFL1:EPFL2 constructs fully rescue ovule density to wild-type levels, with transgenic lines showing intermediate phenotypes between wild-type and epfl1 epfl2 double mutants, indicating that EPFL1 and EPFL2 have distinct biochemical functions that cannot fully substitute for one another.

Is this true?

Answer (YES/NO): NO